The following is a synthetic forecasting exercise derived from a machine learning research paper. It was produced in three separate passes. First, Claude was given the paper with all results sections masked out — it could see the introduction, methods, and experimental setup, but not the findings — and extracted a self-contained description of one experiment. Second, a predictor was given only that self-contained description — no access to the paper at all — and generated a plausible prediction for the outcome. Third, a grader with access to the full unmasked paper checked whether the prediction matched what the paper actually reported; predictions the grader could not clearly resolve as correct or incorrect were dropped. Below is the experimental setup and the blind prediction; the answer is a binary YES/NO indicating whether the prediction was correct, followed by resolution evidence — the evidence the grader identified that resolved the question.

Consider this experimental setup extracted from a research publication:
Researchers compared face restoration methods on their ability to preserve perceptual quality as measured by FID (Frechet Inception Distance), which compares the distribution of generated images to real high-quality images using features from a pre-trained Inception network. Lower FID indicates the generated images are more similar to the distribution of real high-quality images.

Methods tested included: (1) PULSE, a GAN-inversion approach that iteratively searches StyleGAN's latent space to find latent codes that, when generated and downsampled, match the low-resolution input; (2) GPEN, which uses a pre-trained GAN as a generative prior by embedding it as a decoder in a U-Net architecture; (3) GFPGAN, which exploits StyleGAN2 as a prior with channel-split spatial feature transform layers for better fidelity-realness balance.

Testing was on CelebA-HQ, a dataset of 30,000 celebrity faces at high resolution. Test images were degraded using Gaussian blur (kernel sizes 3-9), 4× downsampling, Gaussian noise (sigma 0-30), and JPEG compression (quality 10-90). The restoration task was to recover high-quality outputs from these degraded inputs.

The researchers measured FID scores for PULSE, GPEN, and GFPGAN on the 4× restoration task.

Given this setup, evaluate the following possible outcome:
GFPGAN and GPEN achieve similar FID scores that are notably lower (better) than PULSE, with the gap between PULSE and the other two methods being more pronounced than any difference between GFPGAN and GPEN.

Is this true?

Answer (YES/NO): YES